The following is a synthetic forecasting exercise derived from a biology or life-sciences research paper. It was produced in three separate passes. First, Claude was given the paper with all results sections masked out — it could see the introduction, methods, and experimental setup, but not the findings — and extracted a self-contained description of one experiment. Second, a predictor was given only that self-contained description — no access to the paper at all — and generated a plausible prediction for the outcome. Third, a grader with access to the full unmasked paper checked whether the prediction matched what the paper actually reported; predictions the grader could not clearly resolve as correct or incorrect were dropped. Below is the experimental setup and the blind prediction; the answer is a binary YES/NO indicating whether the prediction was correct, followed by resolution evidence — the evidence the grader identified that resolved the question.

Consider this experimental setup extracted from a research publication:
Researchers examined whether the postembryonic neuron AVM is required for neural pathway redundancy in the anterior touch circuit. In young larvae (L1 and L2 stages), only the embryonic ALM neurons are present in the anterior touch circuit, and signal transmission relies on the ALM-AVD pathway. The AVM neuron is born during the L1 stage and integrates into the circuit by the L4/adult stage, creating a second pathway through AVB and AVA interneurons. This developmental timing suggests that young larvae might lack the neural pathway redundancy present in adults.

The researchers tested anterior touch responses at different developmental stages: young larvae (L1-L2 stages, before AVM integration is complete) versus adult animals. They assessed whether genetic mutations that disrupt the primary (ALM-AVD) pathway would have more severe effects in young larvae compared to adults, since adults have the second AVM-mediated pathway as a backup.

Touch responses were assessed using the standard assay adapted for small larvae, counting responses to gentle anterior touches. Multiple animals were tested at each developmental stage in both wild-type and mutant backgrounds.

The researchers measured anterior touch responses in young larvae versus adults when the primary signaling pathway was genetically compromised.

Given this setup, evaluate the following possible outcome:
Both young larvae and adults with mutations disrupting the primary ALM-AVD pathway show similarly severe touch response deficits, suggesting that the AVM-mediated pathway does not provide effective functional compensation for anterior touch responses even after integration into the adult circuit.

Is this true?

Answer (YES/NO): NO